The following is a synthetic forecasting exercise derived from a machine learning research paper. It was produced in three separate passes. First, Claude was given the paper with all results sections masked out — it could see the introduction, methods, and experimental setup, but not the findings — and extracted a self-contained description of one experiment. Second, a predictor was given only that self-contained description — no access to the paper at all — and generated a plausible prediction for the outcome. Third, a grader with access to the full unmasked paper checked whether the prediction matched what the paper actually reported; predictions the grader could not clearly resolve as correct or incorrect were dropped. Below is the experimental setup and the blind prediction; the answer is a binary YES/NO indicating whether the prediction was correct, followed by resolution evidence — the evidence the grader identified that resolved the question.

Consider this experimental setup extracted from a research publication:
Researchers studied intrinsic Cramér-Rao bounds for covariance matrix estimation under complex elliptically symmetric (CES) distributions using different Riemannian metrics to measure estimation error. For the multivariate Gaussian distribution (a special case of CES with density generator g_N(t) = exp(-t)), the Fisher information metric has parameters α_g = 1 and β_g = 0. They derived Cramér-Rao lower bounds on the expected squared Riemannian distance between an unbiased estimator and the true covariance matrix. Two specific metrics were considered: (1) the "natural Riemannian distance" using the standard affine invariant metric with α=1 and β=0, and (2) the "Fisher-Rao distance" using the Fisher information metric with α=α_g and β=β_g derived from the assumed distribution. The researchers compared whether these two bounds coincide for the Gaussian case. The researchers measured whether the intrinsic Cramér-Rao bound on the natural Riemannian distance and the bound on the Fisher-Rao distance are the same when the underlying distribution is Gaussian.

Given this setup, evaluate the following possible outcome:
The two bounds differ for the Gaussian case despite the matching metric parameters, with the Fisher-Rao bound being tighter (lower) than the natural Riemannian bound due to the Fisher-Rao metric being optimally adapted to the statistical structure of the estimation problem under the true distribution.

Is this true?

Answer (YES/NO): NO